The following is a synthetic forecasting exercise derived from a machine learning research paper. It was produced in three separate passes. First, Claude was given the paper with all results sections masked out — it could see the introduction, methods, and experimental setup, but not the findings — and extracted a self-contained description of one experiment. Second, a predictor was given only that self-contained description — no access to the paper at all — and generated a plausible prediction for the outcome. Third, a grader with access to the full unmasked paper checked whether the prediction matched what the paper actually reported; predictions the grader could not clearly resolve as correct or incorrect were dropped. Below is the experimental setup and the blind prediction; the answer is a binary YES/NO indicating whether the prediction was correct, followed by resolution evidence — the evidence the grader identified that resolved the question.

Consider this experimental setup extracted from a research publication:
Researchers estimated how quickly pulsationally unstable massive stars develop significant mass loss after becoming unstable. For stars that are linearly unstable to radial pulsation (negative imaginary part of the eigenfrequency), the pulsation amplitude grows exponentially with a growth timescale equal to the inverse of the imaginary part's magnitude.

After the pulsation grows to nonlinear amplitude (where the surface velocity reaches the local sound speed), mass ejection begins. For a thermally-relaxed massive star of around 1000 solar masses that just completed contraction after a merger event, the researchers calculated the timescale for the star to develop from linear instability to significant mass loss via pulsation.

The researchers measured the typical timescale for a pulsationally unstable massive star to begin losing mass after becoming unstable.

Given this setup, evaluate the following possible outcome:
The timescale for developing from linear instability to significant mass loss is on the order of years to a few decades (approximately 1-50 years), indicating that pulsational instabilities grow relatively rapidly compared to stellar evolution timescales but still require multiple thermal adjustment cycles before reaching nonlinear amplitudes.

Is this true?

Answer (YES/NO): NO